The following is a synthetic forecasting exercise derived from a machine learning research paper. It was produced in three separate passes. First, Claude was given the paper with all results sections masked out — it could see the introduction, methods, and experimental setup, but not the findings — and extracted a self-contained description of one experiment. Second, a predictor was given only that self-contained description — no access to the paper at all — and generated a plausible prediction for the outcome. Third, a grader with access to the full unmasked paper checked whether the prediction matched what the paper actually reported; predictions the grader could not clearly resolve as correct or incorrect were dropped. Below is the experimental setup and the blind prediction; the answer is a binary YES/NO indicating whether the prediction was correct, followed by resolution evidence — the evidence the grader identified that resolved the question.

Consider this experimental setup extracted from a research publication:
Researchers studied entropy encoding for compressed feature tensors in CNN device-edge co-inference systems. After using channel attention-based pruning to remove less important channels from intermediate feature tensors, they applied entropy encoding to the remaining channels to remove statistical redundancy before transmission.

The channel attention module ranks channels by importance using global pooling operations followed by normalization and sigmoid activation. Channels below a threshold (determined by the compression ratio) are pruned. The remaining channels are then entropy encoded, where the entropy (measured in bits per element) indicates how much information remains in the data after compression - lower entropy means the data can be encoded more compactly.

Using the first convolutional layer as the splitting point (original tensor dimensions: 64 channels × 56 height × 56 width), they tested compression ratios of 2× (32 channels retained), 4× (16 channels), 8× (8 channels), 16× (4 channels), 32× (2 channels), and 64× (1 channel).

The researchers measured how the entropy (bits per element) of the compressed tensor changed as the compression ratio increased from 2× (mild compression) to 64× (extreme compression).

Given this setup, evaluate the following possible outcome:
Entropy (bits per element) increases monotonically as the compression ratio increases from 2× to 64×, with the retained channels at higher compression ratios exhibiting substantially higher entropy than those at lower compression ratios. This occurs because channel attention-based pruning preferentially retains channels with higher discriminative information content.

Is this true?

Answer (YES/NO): NO